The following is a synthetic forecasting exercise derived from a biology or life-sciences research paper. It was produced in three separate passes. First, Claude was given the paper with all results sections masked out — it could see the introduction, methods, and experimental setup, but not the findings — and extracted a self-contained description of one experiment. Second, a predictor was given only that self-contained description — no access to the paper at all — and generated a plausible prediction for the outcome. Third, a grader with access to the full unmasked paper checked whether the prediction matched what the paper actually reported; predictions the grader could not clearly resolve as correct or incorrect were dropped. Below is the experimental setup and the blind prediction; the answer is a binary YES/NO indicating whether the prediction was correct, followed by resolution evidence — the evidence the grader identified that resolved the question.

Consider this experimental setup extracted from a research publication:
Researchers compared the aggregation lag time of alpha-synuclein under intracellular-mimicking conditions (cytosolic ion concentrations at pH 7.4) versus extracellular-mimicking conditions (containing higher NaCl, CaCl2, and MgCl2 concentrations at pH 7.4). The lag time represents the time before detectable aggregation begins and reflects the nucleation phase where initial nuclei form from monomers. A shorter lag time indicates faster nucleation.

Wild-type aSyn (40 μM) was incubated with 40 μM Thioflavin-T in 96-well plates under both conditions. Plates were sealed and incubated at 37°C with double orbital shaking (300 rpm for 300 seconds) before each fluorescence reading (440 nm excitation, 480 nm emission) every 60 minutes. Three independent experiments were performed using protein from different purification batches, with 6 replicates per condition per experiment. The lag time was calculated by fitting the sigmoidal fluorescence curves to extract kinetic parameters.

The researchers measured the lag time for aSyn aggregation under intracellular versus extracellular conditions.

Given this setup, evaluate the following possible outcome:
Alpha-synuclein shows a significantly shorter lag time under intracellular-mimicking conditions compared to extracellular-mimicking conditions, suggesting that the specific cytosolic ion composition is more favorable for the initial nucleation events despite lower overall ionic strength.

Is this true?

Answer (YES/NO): YES